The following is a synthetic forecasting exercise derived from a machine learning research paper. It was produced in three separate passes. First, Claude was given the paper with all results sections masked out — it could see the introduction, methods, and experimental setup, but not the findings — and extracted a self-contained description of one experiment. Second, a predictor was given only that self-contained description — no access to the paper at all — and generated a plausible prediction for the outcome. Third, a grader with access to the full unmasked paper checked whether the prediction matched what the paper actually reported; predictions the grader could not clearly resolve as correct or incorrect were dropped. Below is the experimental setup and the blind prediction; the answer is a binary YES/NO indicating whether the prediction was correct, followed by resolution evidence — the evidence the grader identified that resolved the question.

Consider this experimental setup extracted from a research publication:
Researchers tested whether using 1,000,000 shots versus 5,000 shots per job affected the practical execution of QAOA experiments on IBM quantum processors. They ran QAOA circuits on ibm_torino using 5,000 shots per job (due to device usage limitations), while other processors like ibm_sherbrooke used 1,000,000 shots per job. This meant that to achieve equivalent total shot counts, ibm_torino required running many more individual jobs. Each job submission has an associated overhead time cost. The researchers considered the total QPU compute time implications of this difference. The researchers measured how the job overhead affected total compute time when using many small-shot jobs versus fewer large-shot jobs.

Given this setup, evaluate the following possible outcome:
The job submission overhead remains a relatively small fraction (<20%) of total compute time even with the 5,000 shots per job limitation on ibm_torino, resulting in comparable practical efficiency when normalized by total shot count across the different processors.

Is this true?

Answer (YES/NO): NO